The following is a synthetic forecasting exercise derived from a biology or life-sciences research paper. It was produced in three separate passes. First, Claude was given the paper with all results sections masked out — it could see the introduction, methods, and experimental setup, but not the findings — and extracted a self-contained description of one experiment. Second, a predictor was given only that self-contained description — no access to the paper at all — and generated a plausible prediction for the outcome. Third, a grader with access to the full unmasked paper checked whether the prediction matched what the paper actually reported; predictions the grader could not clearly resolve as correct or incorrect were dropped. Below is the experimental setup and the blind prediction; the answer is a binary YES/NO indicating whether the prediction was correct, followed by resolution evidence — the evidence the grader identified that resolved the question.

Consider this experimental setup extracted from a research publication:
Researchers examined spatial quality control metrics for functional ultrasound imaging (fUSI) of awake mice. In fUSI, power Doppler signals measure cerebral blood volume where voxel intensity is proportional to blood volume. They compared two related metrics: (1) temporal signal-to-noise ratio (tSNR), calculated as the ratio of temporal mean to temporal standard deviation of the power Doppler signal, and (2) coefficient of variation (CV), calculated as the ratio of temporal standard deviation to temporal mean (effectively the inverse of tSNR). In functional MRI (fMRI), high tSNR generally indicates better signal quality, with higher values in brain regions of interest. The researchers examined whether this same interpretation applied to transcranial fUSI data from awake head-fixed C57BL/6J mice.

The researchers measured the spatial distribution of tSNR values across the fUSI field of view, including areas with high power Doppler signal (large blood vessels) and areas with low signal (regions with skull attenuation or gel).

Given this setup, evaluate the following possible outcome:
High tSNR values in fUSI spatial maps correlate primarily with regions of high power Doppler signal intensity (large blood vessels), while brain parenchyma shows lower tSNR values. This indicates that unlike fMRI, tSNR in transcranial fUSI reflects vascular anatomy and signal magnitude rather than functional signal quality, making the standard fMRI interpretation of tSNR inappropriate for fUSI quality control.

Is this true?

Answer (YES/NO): NO